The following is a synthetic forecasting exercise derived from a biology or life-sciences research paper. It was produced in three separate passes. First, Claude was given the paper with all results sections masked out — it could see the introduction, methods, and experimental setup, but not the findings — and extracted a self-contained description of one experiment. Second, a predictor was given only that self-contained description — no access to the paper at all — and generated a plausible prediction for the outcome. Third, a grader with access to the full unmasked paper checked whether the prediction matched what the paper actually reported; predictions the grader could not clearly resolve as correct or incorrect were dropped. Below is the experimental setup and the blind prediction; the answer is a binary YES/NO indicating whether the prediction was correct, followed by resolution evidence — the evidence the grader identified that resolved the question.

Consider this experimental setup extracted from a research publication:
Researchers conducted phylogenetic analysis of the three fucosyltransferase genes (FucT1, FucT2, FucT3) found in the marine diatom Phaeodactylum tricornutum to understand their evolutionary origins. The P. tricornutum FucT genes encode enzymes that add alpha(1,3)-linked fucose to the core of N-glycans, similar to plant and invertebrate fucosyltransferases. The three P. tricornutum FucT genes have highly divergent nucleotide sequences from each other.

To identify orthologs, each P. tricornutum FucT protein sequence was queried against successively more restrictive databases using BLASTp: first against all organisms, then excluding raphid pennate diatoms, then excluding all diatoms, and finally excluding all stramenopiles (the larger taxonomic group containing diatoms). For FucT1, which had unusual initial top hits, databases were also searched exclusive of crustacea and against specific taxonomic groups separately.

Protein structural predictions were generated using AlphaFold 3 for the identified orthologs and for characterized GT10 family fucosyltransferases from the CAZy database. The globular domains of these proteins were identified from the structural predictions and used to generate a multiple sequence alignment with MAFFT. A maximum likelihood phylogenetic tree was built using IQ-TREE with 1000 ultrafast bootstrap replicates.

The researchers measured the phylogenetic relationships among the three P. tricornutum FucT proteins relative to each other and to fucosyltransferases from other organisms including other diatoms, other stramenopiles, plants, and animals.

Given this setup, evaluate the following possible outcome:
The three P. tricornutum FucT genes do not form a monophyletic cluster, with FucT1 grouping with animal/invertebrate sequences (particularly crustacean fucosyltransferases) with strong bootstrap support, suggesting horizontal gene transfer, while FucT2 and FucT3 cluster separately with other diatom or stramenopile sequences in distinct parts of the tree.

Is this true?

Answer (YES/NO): YES